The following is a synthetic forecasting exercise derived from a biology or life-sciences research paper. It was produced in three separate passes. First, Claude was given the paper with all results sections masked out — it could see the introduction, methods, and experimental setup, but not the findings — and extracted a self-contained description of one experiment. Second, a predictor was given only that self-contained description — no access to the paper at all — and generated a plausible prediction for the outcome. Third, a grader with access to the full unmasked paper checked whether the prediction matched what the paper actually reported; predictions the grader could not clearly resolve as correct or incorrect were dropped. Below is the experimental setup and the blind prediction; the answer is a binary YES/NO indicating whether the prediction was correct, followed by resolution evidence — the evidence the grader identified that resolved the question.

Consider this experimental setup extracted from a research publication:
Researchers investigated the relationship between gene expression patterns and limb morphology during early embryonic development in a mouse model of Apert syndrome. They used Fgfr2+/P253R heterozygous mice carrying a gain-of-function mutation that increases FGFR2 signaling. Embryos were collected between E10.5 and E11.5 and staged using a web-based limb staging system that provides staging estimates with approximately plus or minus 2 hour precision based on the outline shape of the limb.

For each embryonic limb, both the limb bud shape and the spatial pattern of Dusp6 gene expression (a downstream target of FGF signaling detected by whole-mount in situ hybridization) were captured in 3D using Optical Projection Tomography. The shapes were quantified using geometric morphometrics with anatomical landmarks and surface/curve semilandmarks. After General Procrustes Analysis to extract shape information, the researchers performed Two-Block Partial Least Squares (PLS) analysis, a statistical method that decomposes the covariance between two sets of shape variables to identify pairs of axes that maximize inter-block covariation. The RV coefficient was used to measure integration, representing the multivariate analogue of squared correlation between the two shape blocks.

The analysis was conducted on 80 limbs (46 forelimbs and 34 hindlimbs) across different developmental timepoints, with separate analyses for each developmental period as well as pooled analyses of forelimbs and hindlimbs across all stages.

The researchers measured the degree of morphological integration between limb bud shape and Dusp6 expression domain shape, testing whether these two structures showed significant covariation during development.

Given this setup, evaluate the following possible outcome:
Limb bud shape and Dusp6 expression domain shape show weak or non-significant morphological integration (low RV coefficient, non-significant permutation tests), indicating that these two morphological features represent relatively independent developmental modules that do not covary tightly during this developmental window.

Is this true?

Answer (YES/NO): NO